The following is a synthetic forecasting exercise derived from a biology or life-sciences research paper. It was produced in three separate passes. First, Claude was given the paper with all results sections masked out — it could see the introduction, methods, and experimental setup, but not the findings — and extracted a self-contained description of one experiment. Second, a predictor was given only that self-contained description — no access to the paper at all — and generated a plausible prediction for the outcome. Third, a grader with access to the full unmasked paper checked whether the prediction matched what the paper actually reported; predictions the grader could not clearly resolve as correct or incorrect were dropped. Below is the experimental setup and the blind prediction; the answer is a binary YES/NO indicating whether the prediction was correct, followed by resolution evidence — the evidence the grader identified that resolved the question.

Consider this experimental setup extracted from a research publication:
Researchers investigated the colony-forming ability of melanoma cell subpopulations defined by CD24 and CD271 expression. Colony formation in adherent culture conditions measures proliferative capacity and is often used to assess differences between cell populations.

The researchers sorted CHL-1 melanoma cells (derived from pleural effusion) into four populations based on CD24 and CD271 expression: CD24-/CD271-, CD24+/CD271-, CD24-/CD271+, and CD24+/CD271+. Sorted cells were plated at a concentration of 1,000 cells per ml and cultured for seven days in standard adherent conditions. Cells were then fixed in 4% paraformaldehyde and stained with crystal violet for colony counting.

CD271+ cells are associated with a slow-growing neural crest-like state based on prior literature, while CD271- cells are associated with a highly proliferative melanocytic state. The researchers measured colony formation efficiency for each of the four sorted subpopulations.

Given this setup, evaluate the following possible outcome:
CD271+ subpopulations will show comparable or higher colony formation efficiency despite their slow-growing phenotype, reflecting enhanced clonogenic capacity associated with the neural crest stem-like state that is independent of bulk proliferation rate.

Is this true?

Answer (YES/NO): NO